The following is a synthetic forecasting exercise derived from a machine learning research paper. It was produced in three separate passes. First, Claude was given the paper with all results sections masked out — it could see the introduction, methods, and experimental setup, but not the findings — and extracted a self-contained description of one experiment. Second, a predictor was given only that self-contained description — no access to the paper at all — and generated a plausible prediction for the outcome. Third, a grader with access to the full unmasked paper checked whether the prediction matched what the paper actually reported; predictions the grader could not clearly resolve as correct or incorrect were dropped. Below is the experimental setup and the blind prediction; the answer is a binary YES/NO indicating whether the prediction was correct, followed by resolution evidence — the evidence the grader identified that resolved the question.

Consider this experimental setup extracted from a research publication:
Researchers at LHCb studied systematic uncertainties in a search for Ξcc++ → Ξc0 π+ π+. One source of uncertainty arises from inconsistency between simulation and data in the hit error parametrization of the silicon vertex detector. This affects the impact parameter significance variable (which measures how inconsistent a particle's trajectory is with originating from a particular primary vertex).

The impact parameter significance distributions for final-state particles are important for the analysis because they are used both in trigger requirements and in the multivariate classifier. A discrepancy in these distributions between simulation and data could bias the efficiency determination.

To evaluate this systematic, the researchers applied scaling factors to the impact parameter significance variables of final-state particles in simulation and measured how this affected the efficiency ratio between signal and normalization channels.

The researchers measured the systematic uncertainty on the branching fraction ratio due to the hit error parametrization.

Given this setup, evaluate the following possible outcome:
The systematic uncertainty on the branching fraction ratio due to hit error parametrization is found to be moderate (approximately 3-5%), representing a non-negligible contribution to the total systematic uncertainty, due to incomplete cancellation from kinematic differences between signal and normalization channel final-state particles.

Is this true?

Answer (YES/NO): NO